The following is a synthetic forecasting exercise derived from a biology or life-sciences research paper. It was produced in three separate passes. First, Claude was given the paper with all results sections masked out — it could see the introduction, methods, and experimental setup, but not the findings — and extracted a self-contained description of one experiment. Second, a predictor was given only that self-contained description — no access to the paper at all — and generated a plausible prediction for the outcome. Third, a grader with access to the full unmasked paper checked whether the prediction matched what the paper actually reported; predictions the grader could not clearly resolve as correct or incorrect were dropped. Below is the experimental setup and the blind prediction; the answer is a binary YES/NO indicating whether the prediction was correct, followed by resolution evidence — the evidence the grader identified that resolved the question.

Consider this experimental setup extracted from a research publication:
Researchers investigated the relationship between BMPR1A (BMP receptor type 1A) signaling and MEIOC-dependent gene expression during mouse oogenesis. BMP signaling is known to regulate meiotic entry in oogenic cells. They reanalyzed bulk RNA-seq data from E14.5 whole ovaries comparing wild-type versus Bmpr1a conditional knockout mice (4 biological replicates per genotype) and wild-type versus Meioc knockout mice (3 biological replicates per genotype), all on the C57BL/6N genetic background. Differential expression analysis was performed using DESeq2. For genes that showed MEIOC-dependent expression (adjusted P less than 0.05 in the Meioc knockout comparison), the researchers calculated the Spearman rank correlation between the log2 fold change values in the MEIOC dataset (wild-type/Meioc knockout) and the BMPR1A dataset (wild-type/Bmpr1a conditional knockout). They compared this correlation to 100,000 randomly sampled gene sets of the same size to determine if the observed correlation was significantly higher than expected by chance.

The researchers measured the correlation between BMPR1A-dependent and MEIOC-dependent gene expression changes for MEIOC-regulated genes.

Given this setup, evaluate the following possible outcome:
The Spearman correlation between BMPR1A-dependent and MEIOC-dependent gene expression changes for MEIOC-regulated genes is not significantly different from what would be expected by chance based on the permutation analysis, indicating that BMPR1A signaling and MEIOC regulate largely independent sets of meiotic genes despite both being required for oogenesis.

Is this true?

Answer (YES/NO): NO